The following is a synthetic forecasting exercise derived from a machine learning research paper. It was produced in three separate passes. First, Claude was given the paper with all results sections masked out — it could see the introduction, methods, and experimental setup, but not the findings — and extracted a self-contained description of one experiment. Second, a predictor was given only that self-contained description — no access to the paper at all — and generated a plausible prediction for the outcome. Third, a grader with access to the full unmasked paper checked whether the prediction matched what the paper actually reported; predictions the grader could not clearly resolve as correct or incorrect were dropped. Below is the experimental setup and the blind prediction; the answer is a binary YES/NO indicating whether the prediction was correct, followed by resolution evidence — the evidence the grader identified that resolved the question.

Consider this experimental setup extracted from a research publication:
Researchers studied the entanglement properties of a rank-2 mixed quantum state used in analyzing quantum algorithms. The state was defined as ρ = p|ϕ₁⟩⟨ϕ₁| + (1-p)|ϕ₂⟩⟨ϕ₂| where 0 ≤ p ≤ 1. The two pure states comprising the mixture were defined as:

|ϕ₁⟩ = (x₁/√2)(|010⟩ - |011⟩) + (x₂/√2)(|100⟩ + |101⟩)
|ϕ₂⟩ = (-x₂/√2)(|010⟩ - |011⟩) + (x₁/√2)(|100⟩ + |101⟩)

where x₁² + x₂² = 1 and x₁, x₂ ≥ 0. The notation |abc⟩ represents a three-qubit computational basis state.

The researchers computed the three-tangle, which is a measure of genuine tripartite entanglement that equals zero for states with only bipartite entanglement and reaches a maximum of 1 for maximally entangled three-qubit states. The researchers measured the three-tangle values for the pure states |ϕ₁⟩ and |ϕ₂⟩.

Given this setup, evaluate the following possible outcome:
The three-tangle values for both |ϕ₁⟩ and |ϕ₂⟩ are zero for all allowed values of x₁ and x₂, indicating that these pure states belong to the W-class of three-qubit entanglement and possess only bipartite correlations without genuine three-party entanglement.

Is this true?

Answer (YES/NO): NO